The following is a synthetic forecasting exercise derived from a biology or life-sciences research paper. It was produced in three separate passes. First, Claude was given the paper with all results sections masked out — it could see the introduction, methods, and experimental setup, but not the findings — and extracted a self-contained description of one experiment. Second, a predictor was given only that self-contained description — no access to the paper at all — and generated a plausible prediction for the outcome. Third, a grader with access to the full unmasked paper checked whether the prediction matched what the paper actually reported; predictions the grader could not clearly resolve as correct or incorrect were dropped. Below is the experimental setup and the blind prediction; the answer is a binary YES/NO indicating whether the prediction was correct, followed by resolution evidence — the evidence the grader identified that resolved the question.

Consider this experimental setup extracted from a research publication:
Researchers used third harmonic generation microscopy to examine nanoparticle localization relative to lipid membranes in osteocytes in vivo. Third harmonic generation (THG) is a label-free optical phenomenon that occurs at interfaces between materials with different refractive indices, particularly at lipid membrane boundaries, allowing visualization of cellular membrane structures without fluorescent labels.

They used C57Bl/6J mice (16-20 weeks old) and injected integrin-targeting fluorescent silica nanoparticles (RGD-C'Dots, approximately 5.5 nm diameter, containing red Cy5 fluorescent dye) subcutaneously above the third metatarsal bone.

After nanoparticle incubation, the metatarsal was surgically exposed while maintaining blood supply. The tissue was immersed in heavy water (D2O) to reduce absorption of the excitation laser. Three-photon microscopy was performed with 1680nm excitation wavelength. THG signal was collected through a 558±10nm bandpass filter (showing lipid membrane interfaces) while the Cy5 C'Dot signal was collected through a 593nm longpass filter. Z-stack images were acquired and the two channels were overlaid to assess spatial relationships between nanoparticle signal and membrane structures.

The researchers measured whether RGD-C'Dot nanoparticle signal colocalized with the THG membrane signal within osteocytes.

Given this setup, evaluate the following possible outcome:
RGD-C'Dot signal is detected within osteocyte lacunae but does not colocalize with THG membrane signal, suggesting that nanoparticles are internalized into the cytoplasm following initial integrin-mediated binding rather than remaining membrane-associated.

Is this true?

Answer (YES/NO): YES